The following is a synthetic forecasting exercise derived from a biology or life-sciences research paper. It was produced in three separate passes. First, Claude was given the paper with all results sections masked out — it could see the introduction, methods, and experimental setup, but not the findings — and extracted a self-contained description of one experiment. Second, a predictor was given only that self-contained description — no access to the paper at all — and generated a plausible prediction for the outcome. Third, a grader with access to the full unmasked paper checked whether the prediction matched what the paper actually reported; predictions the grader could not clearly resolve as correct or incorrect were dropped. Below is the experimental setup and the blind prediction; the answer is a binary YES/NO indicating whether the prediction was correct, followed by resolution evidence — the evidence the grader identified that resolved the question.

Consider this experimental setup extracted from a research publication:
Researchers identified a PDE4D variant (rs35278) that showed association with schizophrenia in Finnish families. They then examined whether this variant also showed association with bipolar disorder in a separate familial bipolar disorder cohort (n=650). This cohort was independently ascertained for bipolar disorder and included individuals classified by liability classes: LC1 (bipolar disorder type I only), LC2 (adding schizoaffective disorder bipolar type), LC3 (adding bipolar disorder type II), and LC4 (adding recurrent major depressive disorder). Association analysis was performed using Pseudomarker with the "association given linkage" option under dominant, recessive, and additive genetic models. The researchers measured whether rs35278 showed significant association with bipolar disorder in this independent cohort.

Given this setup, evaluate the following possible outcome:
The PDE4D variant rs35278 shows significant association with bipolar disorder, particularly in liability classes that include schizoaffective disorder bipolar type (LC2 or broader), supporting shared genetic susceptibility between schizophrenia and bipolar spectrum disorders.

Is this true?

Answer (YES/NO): YES